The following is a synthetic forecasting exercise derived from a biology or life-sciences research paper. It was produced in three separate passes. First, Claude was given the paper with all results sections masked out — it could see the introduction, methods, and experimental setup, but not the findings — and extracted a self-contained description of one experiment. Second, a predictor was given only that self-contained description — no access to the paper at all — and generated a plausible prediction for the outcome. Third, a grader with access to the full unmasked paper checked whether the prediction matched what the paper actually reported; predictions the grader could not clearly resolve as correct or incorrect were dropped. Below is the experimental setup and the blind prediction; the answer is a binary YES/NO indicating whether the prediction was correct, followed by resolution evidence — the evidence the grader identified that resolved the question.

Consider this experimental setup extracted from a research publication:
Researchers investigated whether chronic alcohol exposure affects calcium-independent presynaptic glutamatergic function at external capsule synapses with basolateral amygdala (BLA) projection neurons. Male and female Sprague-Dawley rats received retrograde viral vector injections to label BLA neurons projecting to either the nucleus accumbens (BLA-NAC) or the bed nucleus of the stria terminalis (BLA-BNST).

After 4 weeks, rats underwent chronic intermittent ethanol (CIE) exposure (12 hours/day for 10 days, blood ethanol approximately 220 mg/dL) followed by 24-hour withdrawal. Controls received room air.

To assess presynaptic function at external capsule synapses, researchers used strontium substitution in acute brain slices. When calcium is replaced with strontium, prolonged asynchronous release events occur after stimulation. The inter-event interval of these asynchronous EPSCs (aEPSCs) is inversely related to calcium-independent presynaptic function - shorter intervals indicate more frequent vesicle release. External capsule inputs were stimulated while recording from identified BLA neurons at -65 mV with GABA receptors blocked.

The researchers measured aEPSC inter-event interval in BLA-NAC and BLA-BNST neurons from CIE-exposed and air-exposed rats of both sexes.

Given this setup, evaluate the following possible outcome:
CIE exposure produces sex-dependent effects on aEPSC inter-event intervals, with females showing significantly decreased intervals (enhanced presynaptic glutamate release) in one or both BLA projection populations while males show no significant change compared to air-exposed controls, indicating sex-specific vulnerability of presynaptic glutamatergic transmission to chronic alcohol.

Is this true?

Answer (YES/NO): NO